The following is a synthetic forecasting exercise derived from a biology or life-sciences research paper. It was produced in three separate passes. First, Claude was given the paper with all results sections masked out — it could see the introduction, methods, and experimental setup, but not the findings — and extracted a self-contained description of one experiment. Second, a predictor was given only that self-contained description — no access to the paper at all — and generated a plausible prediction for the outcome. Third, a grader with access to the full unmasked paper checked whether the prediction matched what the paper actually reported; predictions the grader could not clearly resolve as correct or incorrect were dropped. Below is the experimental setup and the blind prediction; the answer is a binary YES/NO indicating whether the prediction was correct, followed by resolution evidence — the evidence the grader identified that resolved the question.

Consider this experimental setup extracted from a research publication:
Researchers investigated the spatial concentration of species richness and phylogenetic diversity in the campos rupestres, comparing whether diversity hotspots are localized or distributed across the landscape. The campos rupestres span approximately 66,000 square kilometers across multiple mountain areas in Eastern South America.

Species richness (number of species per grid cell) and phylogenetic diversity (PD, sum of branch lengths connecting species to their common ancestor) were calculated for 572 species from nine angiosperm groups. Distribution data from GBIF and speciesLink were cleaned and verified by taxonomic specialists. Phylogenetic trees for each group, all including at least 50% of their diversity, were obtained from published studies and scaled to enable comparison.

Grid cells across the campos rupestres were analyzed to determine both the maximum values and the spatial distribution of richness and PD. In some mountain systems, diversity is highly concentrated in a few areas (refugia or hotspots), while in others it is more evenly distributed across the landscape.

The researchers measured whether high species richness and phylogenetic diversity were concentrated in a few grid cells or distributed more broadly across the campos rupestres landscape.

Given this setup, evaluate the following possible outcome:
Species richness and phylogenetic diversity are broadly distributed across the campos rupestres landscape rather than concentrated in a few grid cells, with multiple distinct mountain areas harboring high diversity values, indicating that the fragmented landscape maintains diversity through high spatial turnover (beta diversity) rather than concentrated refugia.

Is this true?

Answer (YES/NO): NO